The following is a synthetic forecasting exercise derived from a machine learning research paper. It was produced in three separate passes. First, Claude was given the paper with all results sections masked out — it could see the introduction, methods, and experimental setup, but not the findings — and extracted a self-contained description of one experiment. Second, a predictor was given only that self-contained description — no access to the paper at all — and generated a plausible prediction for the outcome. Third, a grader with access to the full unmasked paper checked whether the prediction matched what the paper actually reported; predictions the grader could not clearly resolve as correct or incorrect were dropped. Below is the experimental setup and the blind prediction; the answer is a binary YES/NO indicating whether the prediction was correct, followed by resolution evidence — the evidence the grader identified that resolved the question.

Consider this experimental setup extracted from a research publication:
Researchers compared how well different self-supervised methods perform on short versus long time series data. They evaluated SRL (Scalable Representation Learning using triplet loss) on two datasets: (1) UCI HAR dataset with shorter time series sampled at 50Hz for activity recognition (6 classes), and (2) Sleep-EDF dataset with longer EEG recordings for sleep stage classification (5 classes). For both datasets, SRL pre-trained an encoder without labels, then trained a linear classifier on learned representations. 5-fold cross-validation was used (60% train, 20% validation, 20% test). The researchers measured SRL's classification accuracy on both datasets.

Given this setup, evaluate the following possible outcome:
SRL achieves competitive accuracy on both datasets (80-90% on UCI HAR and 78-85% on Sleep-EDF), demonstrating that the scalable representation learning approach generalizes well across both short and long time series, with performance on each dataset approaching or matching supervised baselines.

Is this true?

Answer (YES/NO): NO